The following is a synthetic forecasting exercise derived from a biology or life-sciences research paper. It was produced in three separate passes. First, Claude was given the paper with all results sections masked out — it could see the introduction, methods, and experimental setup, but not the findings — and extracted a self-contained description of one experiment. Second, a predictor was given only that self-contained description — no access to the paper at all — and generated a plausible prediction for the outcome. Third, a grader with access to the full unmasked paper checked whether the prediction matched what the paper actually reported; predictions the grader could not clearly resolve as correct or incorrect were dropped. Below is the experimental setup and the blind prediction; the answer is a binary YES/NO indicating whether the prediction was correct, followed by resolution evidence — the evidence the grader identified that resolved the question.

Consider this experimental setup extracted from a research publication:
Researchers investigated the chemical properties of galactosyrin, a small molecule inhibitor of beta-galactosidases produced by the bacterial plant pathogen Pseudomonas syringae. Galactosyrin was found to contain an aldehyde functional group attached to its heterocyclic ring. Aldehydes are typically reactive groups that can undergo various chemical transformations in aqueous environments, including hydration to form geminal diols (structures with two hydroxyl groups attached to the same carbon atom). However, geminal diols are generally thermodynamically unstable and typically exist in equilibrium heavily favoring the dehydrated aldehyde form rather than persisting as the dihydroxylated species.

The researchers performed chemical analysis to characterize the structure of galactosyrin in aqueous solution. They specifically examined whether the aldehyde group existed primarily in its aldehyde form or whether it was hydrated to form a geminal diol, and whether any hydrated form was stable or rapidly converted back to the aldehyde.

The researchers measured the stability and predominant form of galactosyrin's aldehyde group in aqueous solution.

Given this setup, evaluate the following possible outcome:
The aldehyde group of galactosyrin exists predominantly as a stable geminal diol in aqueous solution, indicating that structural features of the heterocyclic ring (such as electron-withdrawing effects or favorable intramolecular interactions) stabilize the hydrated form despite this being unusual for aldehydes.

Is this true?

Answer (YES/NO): YES